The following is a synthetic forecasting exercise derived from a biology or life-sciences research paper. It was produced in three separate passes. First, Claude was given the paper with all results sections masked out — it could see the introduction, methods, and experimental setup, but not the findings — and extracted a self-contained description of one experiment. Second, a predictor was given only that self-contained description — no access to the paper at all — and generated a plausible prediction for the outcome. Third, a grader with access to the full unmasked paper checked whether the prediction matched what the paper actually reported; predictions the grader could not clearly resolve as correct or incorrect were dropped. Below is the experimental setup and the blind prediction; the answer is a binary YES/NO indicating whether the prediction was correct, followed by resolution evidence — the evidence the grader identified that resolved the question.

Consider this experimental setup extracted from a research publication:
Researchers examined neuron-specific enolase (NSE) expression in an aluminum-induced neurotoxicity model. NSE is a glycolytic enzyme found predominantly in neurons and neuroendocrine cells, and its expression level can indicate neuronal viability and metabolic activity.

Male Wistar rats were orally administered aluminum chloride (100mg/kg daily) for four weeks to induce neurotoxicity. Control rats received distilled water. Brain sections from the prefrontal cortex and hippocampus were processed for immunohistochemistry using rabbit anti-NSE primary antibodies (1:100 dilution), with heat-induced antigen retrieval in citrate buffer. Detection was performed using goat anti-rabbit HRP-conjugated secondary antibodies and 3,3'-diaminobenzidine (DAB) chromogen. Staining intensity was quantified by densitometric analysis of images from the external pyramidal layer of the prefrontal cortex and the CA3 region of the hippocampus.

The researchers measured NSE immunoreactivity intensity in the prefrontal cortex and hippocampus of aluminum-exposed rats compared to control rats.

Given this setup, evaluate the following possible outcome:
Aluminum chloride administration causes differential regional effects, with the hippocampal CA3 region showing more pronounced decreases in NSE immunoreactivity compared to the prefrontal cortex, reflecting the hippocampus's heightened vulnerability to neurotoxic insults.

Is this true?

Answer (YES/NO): NO